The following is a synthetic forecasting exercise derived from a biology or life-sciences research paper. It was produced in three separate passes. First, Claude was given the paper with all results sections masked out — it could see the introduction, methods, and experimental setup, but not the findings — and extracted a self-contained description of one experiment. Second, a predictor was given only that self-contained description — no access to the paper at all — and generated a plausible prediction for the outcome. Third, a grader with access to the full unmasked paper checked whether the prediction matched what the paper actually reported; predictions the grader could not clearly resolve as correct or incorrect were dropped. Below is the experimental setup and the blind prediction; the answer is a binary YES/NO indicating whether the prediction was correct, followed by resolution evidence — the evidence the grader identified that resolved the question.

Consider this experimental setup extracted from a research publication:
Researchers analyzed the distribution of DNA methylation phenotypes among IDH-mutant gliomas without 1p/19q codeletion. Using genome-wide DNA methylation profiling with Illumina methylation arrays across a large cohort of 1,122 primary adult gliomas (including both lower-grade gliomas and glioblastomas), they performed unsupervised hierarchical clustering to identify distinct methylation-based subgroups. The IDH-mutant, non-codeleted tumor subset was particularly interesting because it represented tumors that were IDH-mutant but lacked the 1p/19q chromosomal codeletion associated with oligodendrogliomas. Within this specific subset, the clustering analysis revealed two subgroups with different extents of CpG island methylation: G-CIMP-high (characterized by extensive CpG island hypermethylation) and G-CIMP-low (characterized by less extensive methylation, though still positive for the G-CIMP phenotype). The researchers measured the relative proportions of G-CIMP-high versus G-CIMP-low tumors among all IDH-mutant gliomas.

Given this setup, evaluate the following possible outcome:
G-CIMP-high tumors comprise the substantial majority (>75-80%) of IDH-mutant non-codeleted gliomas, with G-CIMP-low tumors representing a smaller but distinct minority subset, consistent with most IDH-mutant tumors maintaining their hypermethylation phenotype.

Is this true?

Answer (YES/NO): YES